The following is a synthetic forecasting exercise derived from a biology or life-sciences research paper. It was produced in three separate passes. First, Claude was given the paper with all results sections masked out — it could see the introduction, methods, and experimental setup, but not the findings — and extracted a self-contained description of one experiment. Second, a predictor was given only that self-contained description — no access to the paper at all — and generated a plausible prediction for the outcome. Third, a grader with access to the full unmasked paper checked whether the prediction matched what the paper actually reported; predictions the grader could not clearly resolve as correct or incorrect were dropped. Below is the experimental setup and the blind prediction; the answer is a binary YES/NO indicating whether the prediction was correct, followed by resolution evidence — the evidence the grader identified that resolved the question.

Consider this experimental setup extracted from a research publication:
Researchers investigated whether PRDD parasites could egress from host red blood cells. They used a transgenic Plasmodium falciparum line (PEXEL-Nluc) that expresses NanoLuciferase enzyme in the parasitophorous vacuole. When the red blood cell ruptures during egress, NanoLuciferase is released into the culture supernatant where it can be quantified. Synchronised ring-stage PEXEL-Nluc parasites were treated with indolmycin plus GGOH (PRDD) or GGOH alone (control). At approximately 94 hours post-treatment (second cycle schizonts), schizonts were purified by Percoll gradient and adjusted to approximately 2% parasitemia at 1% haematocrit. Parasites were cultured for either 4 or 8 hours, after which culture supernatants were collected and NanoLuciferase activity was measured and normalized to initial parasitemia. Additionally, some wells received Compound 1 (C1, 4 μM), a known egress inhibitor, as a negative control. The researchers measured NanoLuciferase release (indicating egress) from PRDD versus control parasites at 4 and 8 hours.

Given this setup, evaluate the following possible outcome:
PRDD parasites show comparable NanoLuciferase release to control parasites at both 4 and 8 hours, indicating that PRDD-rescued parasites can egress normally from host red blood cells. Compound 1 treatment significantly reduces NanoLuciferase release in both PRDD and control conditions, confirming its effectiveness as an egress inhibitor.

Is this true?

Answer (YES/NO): NO